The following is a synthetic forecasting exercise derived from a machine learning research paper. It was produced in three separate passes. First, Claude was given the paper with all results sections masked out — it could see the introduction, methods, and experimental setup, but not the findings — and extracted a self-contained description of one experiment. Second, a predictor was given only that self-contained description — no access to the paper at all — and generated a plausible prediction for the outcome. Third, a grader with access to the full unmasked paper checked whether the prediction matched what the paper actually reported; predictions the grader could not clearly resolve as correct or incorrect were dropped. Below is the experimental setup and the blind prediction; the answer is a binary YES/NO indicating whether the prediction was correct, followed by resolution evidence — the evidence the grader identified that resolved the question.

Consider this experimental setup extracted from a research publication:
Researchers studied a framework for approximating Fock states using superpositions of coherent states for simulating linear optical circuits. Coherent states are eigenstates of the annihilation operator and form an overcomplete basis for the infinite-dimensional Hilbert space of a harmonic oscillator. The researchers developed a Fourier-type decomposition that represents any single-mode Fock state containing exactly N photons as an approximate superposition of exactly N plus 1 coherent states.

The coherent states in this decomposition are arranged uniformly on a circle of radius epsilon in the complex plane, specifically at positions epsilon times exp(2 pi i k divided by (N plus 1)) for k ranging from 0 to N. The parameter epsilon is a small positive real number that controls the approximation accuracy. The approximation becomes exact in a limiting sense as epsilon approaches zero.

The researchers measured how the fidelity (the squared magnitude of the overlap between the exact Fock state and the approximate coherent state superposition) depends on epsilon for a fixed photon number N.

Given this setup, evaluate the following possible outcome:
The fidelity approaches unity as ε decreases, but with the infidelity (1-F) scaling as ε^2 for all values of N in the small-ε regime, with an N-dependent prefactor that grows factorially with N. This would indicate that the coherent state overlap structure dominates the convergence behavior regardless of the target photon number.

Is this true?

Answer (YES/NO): NO